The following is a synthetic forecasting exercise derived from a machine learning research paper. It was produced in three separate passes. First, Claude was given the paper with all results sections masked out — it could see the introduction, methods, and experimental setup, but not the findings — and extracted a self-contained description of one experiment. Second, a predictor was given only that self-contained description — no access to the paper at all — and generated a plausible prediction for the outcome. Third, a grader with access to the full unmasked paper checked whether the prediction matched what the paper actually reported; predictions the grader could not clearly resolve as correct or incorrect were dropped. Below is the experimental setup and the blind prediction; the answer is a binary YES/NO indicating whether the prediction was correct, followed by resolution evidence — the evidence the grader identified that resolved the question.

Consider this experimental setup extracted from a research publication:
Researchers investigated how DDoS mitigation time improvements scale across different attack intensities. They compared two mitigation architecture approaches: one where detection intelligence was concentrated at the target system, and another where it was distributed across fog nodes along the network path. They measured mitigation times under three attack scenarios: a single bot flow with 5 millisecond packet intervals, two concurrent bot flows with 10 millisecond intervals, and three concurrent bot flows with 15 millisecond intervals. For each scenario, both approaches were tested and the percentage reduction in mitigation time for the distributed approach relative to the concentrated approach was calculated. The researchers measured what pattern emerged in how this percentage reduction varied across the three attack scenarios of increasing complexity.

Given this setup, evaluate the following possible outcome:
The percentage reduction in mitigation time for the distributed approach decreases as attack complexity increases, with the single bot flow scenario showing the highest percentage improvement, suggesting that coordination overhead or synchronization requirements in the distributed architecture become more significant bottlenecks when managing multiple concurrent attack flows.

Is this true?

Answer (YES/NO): NO